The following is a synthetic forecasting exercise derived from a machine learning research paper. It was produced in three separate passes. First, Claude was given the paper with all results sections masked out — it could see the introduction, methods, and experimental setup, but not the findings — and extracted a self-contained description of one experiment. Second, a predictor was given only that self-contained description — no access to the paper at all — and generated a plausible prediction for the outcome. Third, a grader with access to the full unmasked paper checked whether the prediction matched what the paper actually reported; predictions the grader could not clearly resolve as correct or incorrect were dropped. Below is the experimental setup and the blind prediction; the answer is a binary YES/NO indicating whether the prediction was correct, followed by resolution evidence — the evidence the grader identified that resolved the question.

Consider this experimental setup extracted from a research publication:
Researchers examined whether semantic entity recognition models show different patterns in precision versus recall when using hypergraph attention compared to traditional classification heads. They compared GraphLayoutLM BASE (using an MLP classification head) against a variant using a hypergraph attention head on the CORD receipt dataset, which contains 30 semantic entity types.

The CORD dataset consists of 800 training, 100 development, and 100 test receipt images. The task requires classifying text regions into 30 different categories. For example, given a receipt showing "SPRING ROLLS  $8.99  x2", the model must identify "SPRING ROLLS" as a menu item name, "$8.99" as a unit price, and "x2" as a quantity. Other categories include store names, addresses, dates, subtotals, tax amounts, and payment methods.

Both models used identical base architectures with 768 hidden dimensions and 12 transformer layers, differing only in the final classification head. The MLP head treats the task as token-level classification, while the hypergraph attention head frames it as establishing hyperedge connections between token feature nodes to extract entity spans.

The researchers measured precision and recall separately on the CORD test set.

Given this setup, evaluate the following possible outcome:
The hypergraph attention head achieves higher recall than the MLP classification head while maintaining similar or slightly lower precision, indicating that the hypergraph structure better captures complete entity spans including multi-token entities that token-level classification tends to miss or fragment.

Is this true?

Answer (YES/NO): NO